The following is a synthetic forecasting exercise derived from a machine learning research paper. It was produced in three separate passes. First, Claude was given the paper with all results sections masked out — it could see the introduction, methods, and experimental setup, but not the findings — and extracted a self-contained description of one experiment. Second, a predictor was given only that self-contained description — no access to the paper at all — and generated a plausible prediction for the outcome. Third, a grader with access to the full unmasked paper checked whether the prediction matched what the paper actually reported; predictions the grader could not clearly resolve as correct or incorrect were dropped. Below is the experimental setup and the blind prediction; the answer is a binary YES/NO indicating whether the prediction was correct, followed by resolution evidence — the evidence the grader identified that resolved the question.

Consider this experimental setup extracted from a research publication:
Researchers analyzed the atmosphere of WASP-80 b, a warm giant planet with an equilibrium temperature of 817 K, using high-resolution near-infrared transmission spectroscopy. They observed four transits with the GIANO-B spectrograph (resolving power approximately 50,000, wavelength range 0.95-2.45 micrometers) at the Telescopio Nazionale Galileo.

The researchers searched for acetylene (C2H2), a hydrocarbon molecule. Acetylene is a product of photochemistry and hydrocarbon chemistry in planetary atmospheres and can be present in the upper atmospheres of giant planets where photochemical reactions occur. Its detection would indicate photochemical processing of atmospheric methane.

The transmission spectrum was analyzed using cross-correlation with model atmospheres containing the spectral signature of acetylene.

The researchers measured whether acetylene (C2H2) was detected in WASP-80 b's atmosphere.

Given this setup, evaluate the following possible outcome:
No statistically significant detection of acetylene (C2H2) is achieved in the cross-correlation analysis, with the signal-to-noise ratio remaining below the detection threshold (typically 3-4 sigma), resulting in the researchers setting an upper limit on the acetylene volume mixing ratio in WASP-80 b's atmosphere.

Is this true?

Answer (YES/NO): NO